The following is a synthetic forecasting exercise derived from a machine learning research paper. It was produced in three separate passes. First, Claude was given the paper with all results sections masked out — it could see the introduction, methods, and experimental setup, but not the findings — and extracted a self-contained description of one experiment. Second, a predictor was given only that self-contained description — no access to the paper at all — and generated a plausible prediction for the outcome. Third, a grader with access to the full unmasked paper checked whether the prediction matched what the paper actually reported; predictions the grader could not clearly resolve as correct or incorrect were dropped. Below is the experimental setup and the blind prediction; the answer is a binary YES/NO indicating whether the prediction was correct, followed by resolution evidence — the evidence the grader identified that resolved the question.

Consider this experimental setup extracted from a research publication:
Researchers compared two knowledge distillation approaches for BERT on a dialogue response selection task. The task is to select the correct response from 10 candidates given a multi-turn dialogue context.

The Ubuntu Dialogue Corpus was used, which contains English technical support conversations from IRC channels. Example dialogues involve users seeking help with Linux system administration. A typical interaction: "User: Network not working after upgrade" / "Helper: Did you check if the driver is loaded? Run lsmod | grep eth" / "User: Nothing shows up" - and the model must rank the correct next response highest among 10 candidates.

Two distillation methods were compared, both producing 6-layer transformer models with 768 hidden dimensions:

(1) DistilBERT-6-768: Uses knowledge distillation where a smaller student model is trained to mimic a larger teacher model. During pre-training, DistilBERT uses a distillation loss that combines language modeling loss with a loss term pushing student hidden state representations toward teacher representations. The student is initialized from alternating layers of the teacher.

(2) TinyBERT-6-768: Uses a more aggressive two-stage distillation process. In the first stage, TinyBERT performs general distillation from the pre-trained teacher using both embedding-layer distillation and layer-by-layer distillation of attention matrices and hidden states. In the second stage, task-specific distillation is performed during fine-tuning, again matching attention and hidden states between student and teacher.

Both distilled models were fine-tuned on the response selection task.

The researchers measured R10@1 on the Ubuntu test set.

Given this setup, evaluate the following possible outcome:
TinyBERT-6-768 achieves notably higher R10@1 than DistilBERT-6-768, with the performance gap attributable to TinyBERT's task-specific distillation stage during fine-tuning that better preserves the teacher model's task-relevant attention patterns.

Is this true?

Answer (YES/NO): NO